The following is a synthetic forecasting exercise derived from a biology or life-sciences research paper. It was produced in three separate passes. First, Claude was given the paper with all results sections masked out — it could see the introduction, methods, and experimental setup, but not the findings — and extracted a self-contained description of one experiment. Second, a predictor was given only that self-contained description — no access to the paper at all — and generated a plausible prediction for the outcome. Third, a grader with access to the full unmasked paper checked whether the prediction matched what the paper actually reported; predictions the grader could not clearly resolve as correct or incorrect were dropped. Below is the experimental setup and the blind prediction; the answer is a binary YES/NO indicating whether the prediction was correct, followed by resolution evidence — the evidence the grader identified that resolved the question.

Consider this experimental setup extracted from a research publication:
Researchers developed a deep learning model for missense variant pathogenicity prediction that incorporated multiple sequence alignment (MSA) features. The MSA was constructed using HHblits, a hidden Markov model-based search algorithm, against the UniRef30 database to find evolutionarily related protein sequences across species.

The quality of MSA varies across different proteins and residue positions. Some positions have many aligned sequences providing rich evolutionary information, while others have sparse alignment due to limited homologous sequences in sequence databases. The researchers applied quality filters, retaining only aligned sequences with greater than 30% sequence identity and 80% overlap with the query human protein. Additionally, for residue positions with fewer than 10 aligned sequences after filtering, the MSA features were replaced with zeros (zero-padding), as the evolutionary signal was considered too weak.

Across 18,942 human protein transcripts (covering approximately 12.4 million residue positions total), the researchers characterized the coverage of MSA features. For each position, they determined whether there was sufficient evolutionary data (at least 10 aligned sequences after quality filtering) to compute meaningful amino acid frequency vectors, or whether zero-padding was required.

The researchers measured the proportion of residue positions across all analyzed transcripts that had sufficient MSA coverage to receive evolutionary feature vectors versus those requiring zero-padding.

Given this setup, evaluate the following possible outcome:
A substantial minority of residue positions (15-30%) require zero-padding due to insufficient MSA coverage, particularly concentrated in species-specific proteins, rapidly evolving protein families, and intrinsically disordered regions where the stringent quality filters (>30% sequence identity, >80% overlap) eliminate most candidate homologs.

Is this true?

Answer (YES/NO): YES